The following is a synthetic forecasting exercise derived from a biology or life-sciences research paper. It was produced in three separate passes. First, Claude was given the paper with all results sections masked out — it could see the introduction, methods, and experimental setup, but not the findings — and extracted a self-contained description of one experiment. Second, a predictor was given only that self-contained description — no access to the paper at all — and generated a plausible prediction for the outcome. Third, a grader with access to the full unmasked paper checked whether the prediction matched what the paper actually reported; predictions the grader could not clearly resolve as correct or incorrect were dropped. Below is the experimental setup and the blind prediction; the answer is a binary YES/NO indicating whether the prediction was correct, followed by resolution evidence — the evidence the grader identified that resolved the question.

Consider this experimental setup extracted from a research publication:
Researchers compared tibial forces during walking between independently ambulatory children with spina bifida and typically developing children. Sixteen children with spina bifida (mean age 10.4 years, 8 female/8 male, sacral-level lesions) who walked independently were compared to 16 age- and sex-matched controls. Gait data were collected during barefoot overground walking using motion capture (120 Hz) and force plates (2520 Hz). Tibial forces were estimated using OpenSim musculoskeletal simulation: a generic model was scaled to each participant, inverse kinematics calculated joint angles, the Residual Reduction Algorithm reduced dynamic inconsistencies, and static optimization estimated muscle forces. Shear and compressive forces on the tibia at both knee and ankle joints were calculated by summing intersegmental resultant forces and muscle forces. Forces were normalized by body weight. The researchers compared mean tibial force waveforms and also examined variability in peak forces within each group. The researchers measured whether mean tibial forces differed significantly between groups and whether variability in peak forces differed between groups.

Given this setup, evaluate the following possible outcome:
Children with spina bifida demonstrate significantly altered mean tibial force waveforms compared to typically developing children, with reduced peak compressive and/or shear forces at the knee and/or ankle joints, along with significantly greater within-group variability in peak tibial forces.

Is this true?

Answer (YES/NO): NO